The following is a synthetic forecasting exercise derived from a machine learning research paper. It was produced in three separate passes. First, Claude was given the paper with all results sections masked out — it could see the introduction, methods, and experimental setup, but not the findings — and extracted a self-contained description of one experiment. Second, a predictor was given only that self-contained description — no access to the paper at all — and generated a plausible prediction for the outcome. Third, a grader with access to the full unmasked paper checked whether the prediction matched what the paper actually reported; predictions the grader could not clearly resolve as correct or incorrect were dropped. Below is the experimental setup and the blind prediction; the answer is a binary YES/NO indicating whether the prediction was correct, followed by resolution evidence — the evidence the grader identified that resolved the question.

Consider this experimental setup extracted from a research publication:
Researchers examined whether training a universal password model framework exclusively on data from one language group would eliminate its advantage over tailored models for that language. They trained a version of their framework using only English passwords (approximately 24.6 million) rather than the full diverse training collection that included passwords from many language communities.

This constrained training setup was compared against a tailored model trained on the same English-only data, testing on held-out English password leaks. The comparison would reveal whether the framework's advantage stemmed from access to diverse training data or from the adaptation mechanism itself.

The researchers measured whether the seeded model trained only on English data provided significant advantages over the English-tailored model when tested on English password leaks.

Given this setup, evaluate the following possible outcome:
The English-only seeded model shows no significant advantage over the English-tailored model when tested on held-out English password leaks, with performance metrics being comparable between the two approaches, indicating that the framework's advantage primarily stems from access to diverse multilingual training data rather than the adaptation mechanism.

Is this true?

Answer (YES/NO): YES